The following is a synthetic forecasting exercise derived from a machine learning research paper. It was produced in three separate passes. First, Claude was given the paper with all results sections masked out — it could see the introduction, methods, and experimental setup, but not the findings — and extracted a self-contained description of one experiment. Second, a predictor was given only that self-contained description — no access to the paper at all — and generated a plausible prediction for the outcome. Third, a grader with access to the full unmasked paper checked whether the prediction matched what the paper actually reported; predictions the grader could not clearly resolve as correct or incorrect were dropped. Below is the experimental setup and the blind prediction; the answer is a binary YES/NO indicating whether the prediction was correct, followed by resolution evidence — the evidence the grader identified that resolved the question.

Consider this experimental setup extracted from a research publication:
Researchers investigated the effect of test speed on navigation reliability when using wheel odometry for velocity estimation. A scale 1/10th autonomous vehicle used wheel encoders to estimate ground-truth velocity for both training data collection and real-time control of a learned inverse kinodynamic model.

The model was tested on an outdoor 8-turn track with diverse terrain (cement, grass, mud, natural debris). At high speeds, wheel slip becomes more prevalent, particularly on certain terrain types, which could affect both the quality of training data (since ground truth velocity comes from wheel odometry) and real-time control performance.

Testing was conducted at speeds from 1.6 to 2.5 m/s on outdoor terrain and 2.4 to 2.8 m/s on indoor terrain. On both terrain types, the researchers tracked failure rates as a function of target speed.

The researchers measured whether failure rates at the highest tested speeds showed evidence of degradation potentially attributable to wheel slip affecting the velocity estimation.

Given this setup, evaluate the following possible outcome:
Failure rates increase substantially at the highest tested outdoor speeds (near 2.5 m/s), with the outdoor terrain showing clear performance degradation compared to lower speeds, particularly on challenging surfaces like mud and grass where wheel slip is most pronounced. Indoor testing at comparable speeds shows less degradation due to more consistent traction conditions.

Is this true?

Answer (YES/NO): NO